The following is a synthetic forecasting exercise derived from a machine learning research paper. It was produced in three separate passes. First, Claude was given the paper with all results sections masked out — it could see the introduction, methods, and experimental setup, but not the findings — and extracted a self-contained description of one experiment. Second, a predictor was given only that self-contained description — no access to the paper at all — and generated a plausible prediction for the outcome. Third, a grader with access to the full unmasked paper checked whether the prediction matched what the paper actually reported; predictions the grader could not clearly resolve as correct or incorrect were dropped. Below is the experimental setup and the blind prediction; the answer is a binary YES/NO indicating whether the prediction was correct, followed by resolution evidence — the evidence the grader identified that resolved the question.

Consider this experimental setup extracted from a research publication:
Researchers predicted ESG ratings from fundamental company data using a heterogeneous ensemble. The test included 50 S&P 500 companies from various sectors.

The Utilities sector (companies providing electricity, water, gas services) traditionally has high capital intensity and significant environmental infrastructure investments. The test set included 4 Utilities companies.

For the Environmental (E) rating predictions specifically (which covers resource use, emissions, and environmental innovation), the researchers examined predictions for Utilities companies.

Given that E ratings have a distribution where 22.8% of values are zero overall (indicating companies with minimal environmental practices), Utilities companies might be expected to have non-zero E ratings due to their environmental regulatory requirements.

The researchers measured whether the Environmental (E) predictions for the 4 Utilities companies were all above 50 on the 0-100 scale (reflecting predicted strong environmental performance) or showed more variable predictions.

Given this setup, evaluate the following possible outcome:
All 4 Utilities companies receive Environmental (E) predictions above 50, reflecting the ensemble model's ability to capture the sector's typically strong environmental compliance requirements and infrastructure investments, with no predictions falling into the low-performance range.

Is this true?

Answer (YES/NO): YES